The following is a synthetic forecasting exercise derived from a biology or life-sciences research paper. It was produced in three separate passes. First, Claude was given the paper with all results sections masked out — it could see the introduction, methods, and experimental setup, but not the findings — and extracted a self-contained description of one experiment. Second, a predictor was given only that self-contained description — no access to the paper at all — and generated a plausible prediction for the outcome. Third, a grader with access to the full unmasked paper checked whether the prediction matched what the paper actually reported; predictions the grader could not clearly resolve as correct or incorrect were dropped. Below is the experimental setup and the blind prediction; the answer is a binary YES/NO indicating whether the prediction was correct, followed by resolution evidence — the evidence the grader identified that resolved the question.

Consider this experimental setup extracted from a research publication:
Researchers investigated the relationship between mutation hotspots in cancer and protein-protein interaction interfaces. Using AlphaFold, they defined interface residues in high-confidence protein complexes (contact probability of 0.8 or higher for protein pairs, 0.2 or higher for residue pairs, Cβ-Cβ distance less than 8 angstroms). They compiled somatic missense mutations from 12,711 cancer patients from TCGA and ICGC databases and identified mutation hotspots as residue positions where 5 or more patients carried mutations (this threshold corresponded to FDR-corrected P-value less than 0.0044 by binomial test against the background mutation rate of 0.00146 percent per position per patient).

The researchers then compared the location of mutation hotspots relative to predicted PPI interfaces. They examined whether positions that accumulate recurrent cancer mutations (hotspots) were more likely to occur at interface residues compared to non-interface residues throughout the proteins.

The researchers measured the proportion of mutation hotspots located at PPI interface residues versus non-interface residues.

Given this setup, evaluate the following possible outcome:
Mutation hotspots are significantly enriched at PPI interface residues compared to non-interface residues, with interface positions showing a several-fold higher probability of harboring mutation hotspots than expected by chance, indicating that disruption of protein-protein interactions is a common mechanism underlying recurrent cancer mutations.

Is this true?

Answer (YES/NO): NO